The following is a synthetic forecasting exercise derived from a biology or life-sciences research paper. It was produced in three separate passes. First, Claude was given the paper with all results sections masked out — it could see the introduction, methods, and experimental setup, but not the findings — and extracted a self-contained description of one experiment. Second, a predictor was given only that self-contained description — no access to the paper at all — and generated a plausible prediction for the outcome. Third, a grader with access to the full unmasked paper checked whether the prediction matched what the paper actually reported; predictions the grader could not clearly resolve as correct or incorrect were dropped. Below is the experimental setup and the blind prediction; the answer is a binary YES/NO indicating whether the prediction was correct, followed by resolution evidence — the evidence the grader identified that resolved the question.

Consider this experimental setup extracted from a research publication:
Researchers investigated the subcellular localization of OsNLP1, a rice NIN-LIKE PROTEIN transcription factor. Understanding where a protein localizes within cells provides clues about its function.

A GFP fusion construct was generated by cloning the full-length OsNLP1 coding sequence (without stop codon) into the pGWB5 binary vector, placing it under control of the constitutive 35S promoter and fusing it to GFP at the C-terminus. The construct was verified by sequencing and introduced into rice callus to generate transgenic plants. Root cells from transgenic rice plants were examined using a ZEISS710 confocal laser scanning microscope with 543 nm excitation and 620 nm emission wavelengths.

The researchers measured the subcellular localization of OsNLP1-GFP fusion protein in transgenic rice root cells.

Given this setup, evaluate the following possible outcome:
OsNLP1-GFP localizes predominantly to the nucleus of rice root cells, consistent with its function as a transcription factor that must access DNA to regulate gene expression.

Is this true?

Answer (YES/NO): YES